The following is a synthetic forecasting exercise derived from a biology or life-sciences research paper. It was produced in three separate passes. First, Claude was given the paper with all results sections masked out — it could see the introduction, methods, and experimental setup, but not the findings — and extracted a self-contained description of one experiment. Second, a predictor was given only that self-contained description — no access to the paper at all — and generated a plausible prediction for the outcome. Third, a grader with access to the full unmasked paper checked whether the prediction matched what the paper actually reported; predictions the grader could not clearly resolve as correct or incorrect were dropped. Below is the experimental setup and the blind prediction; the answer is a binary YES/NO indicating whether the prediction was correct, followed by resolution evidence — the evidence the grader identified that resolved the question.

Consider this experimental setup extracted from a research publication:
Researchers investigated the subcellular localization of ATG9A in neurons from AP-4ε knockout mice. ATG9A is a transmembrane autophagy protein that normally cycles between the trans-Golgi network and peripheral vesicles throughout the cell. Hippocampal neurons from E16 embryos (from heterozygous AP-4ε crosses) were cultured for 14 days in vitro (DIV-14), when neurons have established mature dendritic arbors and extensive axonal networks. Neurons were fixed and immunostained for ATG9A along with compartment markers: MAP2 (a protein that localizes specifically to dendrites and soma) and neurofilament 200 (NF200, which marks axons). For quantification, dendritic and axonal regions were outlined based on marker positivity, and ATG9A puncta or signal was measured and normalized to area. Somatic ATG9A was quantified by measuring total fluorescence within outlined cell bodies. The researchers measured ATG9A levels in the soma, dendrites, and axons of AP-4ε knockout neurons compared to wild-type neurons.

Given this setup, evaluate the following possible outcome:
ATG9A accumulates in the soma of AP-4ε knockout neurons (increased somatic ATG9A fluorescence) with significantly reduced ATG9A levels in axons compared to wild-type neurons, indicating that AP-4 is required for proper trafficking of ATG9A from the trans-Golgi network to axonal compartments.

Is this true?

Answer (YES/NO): YES